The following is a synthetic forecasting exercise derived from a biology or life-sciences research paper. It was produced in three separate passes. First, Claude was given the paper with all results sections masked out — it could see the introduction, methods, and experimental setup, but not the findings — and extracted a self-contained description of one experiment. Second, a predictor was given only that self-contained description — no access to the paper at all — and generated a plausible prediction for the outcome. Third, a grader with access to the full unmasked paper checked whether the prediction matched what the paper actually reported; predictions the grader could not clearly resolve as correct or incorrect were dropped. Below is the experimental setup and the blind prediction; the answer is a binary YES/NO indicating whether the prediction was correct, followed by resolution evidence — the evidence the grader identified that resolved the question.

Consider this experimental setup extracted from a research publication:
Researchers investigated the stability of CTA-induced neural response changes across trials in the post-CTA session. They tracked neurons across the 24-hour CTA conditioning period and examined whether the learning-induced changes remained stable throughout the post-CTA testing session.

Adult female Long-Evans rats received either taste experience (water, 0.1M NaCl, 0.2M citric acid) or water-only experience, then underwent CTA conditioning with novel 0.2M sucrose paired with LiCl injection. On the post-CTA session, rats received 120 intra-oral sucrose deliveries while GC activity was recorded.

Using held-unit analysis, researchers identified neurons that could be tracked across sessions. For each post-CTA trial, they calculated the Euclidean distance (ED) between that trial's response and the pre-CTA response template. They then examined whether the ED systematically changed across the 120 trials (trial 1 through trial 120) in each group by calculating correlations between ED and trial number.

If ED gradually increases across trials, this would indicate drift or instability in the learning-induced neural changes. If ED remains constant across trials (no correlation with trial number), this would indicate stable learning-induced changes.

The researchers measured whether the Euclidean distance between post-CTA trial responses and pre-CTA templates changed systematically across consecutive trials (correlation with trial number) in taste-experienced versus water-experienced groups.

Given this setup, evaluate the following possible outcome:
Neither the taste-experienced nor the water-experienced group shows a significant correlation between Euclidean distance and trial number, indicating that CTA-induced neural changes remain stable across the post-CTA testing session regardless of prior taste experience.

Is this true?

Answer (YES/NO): NO